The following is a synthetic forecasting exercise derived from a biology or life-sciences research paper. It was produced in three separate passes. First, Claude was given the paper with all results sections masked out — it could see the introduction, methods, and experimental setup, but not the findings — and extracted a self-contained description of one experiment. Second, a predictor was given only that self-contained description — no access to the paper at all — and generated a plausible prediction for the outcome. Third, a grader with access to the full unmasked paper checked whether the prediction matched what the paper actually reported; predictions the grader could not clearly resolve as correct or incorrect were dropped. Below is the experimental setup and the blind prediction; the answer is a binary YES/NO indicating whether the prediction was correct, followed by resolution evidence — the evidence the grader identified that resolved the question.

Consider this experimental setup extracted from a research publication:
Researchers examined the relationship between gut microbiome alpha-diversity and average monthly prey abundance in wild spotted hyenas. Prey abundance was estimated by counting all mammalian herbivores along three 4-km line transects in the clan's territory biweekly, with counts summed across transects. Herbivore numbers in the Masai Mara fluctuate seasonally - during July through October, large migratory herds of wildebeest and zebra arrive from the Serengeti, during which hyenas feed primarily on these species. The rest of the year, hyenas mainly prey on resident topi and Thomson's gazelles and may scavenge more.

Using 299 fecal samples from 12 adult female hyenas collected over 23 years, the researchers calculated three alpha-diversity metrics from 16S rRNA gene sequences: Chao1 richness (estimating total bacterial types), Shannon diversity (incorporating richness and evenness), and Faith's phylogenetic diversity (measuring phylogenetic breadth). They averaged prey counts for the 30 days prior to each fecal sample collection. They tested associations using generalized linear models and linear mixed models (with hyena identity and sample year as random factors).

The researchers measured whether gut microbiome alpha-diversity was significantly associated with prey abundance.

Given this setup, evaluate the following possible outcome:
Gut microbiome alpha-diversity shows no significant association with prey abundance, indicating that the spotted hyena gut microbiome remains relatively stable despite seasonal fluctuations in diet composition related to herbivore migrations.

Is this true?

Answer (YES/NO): NO